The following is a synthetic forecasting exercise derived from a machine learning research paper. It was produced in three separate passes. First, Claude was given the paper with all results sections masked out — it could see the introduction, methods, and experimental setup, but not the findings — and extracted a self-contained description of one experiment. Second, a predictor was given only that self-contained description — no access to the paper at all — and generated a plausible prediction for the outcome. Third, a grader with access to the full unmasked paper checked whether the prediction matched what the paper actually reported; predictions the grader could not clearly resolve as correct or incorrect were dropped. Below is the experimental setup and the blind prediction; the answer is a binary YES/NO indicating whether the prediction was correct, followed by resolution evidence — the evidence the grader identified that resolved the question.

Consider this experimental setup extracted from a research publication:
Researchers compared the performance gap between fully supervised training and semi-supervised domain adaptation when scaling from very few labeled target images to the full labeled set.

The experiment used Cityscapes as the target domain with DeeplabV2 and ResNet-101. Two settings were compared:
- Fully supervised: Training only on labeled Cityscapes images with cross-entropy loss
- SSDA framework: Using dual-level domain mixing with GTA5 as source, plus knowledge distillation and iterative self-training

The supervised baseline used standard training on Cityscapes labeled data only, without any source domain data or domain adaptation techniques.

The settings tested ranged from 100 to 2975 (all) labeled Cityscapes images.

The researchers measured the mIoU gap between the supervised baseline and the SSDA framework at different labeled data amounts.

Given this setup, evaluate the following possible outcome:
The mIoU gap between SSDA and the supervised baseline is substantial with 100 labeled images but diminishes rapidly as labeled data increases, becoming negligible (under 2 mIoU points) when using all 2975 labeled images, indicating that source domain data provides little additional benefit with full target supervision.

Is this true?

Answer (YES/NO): NO